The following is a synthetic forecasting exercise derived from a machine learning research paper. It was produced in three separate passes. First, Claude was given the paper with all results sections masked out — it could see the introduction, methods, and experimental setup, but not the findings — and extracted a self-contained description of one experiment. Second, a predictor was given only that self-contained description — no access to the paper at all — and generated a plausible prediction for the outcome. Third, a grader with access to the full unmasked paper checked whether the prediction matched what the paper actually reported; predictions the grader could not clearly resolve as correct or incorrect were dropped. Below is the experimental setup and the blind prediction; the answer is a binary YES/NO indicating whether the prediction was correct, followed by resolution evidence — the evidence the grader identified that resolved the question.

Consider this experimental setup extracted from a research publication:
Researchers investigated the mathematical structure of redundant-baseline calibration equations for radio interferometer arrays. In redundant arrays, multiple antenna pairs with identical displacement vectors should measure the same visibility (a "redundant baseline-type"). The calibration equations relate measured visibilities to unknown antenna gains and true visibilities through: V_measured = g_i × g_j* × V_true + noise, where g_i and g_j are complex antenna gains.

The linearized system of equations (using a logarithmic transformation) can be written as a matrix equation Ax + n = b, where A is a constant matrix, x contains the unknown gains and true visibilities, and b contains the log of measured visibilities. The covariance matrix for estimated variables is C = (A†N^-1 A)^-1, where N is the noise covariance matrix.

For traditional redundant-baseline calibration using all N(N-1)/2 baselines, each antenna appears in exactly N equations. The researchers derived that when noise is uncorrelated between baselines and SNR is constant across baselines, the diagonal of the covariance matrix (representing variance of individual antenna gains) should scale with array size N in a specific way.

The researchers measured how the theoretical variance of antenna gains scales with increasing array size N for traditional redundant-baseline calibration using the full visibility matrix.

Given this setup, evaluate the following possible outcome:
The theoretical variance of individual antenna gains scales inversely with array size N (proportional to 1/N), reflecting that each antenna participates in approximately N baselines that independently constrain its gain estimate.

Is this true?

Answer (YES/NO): YES